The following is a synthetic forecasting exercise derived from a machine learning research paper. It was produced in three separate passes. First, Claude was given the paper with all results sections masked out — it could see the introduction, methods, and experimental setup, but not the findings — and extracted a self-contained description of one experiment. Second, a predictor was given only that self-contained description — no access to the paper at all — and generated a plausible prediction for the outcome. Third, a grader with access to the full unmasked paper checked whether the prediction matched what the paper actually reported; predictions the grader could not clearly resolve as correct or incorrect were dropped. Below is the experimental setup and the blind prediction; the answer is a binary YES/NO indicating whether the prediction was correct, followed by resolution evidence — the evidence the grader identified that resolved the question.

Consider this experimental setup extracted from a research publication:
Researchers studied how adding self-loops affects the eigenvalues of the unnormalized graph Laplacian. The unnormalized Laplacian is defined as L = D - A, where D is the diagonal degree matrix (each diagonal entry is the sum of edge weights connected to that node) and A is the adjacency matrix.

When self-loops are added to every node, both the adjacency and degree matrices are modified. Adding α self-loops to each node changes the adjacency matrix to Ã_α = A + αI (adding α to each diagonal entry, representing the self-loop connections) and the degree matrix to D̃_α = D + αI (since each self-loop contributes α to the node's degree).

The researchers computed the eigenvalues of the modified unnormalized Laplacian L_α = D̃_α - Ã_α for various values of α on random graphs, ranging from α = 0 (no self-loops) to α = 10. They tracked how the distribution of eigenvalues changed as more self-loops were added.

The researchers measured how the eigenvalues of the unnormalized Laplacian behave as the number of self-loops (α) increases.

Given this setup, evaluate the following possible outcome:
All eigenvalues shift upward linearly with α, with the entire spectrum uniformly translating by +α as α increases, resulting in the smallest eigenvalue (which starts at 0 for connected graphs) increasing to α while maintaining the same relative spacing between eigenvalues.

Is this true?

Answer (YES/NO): NO